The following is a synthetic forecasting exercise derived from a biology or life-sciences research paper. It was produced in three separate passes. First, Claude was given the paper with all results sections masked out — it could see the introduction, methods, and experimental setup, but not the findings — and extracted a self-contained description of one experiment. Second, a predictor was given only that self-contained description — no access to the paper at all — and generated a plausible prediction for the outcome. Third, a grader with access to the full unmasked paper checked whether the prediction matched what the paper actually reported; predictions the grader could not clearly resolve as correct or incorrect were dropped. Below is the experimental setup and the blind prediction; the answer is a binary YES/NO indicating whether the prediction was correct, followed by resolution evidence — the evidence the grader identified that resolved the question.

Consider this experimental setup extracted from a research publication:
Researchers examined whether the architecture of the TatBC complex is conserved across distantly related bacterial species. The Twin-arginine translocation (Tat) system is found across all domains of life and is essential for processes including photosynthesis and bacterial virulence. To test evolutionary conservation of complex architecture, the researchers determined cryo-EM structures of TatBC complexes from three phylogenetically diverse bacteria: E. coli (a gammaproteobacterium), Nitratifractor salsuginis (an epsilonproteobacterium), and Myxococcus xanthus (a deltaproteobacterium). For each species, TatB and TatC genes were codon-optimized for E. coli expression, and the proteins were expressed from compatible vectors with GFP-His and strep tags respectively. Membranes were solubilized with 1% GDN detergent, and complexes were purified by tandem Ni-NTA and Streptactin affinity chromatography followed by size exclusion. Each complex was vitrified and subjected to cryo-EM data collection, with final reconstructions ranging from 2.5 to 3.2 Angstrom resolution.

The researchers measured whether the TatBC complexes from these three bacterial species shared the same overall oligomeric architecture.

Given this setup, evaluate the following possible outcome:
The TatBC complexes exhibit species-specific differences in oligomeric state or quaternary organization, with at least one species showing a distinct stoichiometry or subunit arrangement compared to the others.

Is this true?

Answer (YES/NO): NO